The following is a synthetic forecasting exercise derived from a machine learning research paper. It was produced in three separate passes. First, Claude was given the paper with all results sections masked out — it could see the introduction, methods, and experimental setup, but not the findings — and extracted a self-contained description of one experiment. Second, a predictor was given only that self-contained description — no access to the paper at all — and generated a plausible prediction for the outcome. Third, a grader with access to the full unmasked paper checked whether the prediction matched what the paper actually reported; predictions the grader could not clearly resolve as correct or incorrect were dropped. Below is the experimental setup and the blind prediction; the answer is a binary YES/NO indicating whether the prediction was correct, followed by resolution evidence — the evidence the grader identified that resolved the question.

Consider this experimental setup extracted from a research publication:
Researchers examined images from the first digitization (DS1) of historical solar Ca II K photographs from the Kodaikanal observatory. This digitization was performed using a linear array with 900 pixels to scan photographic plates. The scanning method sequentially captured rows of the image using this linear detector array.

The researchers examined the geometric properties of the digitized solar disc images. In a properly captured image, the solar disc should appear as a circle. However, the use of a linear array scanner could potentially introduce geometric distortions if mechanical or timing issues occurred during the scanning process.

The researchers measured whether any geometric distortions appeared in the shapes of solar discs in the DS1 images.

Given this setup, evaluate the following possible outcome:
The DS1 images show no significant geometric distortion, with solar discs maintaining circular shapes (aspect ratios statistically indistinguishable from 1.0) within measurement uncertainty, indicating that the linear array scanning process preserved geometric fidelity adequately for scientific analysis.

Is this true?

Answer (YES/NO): NO